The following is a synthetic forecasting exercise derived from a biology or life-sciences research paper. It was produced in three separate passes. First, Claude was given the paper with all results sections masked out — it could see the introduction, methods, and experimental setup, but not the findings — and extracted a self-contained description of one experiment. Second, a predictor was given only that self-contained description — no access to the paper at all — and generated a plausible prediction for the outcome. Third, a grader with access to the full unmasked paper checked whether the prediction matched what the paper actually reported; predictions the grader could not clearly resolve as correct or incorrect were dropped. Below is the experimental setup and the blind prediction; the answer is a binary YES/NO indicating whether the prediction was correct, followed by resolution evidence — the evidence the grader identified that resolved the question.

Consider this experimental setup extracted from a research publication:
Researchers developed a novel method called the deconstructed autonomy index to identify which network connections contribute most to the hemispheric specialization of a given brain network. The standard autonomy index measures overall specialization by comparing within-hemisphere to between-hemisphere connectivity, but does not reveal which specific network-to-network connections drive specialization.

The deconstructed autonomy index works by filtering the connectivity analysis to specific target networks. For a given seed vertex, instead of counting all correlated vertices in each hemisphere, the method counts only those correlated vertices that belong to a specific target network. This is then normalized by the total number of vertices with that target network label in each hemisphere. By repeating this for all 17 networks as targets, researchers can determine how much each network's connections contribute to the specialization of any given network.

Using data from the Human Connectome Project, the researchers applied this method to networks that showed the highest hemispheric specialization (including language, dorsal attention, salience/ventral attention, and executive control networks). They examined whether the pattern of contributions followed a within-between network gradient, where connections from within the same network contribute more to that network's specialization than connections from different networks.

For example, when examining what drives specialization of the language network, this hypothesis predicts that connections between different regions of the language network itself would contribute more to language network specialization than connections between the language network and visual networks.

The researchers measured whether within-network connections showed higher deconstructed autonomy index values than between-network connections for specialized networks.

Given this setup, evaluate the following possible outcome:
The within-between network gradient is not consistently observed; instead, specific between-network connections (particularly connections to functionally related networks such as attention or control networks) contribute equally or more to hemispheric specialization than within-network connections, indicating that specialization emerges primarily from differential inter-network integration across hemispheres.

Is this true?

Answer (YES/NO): NO